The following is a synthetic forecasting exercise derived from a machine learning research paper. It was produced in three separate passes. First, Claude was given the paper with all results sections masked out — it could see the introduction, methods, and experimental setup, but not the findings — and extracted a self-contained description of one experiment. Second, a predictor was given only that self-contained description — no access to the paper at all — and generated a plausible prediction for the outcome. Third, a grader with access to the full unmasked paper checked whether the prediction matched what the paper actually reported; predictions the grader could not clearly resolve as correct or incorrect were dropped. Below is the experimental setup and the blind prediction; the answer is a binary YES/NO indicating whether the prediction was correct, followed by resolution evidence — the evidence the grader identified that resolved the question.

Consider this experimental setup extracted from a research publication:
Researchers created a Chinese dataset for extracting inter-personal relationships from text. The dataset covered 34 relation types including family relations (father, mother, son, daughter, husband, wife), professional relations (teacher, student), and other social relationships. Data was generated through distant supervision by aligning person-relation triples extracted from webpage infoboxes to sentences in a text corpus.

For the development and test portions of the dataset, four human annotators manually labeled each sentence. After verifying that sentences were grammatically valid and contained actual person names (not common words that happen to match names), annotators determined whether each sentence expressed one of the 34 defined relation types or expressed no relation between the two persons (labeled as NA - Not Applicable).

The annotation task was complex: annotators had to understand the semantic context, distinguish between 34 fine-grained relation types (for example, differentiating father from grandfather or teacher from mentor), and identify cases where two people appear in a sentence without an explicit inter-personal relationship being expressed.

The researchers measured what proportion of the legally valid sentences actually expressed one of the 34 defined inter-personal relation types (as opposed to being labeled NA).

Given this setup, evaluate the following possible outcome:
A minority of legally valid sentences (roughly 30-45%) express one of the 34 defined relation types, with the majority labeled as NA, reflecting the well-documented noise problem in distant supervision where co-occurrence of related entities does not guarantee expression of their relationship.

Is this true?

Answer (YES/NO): YES